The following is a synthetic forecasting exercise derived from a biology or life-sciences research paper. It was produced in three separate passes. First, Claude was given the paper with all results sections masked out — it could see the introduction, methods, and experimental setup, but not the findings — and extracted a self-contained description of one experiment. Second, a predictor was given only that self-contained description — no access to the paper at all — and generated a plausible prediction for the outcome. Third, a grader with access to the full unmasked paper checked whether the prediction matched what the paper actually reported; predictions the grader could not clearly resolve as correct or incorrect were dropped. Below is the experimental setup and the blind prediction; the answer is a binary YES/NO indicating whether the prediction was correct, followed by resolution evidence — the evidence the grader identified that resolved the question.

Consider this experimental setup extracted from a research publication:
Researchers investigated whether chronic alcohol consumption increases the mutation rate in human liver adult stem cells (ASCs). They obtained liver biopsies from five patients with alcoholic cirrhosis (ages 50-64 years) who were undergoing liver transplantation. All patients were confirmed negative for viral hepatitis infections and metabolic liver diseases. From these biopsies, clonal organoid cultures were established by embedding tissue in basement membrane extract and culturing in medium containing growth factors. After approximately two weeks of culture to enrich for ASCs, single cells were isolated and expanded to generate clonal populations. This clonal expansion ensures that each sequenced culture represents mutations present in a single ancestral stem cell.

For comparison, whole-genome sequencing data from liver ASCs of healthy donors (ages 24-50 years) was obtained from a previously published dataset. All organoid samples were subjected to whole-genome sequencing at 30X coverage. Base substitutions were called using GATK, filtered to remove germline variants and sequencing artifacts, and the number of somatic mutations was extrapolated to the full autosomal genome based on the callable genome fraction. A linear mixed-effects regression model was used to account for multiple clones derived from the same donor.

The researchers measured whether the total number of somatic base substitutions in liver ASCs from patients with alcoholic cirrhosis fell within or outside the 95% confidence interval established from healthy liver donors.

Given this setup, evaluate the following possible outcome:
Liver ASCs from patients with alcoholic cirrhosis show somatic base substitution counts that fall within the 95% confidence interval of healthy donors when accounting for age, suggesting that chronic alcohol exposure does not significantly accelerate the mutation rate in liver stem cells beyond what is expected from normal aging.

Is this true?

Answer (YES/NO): YES